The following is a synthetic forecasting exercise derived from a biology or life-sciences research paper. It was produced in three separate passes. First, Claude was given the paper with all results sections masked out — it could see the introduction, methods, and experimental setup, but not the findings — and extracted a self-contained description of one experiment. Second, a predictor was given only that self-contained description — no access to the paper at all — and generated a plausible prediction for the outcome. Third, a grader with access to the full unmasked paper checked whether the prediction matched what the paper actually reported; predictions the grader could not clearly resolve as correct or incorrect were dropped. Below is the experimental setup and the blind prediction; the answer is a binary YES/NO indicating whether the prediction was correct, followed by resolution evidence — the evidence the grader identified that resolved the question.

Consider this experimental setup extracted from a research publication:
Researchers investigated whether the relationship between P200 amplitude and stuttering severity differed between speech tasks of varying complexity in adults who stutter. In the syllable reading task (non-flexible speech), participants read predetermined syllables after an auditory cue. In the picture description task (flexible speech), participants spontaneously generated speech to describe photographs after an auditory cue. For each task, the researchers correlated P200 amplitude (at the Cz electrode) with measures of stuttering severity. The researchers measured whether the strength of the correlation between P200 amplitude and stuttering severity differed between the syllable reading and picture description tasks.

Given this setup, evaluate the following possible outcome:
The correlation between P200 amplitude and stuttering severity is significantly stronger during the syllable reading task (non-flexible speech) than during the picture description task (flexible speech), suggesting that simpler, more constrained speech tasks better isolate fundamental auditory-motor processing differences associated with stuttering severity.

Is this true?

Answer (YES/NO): NO